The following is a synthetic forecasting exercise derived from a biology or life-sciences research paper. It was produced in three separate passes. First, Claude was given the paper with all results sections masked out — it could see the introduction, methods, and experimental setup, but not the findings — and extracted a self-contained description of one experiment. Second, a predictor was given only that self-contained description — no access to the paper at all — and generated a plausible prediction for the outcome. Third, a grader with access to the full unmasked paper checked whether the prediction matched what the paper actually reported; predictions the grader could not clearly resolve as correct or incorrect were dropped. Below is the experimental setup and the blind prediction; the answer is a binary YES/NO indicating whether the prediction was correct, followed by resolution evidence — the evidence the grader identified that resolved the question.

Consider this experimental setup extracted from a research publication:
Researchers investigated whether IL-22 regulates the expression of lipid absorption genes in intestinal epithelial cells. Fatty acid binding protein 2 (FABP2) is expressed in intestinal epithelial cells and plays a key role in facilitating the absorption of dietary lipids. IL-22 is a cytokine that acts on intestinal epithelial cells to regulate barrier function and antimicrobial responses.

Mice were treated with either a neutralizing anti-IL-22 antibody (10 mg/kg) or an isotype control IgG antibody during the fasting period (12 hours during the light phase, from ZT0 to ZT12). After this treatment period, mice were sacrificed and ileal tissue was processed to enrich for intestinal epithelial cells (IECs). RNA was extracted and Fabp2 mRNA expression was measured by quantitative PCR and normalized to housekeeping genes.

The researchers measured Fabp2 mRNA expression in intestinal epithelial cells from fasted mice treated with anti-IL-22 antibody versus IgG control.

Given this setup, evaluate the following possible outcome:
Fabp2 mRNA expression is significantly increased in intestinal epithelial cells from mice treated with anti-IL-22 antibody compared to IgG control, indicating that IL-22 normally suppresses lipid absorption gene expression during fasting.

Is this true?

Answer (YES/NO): YES